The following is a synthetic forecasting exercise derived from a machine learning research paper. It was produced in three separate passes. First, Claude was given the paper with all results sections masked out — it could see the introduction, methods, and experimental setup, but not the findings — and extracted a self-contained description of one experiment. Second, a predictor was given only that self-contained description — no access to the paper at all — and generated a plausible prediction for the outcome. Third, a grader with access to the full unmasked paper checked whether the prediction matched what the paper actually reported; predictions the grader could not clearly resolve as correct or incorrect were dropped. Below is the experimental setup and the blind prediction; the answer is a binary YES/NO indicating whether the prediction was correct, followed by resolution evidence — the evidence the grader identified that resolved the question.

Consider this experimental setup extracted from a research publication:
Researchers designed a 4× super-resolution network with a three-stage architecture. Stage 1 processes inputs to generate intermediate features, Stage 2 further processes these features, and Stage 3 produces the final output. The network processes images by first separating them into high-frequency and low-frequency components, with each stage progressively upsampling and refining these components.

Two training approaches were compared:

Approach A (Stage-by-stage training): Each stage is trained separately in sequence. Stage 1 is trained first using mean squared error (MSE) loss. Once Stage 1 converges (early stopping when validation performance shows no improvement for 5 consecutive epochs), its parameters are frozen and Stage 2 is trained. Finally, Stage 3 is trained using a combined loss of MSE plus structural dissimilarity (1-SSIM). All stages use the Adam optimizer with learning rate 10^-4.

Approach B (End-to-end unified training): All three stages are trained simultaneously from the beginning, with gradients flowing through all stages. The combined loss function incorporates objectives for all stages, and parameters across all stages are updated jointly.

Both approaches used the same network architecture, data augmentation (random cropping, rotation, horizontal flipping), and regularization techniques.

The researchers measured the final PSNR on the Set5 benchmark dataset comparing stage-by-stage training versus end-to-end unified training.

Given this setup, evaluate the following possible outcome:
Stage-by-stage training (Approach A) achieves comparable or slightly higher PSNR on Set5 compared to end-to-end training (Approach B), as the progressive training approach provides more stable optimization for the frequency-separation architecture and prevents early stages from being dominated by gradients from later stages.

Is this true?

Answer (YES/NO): NO